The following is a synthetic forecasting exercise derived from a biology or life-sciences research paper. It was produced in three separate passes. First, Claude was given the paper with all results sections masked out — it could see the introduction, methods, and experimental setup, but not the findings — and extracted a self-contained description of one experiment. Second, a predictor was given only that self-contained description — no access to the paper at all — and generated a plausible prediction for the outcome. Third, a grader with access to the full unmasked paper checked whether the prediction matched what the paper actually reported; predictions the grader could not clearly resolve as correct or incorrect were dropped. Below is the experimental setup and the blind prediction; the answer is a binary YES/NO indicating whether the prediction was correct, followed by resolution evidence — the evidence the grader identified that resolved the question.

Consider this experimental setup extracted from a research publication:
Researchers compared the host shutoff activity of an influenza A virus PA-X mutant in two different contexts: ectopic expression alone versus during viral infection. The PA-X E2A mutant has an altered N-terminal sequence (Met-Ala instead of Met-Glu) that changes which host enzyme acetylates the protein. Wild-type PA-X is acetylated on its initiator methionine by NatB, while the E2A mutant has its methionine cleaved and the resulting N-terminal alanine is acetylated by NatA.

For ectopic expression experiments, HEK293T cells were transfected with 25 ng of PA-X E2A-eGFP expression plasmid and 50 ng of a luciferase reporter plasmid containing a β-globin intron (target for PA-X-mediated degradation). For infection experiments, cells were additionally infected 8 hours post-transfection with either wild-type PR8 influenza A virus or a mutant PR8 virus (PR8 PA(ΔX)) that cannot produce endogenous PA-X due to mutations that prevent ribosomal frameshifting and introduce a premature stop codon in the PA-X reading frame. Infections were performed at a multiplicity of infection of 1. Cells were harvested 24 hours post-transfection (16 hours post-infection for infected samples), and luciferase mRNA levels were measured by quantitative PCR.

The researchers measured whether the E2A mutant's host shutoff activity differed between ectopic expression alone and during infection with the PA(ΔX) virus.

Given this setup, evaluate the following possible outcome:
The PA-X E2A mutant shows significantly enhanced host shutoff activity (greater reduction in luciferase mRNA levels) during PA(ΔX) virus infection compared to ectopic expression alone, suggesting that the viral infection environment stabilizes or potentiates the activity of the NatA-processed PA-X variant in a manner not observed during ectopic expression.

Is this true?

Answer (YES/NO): YES